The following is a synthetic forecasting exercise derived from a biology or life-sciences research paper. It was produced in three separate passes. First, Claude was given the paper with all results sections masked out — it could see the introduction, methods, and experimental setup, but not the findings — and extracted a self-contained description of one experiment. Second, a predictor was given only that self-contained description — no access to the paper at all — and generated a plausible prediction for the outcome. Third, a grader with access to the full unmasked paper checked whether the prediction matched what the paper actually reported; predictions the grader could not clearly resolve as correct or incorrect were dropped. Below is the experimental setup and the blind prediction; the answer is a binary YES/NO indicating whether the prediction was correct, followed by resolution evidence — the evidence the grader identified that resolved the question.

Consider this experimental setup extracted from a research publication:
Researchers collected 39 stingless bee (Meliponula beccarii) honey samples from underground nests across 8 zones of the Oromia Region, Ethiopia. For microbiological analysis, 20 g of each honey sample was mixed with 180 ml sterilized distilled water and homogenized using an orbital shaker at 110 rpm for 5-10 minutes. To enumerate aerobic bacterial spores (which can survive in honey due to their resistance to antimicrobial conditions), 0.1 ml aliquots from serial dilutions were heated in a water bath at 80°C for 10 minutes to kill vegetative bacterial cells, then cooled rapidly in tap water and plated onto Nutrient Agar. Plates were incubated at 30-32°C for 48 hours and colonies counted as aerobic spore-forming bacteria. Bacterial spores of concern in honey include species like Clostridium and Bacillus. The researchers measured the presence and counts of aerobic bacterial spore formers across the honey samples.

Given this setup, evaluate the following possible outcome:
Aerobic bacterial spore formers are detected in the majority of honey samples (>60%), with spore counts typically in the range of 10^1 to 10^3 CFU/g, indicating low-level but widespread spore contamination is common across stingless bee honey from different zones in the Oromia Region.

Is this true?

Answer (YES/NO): NO